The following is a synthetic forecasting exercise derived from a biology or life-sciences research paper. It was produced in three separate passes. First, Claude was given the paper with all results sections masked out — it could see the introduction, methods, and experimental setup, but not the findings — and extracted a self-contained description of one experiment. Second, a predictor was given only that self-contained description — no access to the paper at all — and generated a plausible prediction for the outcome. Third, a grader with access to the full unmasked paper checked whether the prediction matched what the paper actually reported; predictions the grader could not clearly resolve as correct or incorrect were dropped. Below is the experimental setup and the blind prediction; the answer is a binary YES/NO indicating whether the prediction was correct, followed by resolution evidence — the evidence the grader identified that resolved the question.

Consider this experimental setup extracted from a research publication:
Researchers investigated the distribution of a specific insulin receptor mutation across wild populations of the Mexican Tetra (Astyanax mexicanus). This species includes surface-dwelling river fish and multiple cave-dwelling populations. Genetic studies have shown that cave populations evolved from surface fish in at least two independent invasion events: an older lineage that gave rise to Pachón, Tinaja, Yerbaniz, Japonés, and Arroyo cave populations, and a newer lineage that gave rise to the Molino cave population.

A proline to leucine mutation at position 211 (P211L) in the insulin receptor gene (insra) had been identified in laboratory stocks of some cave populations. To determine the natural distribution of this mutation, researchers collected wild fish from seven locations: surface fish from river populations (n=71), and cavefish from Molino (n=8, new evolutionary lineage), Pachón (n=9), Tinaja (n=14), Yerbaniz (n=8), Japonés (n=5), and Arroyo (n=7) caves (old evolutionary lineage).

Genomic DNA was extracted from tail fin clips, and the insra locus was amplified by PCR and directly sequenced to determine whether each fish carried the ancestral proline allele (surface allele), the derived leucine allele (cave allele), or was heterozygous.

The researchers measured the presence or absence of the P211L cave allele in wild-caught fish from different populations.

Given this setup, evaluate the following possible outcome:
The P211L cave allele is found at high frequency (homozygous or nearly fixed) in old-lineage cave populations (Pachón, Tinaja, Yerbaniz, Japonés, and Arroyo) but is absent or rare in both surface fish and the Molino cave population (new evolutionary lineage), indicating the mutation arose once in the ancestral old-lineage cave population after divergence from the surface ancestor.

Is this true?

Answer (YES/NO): NO